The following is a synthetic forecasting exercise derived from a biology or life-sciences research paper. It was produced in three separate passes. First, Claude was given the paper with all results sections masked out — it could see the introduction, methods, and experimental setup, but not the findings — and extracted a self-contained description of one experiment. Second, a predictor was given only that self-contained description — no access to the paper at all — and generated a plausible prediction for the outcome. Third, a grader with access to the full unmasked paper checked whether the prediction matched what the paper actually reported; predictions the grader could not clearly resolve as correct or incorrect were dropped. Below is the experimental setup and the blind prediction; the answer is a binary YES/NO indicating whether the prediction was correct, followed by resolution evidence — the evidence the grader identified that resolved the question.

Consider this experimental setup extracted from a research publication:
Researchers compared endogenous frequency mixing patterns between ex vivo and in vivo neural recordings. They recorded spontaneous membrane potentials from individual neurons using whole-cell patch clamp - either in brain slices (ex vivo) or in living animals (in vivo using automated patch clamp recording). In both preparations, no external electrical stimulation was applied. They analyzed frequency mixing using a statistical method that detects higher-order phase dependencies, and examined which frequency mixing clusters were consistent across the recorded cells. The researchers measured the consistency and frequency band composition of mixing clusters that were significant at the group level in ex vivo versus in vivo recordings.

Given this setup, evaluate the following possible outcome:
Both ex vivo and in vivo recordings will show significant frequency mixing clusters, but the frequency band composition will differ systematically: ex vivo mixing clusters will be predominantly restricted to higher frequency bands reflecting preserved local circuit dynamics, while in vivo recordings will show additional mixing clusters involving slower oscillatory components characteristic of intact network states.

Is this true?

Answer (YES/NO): NO